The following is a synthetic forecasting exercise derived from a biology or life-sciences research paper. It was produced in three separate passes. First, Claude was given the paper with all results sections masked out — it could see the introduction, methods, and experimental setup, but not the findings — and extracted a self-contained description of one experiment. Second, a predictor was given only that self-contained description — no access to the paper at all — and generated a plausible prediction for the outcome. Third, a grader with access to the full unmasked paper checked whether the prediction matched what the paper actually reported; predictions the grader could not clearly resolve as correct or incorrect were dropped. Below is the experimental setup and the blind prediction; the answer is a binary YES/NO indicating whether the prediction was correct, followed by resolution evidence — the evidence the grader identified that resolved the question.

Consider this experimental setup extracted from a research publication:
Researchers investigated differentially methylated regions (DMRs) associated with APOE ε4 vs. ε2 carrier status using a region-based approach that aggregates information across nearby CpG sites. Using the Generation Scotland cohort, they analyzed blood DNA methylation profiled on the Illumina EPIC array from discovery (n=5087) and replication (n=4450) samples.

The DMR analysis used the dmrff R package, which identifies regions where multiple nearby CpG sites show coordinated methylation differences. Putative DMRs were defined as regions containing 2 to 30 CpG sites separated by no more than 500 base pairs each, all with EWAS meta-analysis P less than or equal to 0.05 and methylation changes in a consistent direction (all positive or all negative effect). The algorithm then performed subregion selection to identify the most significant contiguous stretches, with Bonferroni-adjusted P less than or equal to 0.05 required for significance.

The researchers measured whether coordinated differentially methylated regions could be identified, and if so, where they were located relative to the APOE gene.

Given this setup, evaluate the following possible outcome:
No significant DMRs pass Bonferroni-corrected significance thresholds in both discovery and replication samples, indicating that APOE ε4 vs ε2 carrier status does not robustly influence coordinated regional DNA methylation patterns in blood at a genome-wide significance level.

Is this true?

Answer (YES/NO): NO